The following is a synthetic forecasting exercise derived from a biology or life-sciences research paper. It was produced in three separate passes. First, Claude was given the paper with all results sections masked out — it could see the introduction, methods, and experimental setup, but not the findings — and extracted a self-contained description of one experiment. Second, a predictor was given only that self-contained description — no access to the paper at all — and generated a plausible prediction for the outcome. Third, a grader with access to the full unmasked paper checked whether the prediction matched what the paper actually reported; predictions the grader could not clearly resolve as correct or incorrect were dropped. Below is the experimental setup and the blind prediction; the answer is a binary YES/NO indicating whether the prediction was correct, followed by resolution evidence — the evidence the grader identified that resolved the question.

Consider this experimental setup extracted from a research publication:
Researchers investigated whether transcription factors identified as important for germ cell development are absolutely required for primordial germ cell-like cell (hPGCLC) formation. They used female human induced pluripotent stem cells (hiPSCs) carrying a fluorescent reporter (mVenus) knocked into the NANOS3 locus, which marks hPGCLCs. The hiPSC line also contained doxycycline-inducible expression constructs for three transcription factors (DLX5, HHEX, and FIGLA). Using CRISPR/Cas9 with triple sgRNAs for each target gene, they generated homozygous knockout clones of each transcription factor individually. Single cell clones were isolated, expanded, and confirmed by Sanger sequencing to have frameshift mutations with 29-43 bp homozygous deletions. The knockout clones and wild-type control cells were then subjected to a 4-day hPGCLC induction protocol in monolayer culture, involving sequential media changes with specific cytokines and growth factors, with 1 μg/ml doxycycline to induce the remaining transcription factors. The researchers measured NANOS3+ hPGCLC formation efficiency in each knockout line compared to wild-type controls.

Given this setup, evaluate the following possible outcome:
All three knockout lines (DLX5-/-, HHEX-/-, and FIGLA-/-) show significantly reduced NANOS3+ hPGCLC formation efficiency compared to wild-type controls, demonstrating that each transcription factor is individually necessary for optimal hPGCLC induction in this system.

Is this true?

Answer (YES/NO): NO